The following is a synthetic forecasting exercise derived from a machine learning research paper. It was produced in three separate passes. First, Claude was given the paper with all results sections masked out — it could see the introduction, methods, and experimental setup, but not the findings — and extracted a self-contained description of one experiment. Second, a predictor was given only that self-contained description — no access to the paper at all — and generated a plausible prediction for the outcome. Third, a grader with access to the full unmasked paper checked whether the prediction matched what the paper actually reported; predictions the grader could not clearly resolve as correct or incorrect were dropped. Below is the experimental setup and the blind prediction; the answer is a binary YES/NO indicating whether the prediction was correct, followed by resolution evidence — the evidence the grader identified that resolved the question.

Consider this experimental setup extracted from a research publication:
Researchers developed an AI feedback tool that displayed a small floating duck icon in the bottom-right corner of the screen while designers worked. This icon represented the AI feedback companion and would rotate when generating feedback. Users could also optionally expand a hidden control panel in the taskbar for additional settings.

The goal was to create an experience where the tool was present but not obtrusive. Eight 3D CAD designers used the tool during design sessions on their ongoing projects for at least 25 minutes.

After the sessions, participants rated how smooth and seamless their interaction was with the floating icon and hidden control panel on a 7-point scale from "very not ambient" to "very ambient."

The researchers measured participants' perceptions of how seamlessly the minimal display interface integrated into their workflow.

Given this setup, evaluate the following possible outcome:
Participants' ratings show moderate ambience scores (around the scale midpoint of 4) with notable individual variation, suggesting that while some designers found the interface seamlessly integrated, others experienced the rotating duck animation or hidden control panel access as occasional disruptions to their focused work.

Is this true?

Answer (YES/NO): NO